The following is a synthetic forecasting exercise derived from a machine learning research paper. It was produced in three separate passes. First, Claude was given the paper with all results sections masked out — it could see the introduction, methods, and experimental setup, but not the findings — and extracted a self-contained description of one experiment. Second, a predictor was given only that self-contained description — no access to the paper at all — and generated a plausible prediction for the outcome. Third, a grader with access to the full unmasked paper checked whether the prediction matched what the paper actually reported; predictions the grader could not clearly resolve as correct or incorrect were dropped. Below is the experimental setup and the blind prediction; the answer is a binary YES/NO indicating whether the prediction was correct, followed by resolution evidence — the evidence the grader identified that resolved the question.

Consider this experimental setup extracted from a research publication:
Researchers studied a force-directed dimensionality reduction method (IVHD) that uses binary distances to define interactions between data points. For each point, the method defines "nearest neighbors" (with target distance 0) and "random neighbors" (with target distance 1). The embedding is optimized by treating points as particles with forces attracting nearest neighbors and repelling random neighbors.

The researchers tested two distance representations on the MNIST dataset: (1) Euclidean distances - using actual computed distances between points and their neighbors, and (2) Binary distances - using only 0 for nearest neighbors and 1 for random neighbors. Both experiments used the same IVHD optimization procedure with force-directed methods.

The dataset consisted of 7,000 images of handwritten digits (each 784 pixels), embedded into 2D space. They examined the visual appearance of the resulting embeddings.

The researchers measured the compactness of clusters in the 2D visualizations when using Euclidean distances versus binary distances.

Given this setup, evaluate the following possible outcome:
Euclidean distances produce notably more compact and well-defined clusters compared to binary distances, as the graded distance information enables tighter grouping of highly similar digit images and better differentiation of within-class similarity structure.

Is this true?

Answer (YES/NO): NO